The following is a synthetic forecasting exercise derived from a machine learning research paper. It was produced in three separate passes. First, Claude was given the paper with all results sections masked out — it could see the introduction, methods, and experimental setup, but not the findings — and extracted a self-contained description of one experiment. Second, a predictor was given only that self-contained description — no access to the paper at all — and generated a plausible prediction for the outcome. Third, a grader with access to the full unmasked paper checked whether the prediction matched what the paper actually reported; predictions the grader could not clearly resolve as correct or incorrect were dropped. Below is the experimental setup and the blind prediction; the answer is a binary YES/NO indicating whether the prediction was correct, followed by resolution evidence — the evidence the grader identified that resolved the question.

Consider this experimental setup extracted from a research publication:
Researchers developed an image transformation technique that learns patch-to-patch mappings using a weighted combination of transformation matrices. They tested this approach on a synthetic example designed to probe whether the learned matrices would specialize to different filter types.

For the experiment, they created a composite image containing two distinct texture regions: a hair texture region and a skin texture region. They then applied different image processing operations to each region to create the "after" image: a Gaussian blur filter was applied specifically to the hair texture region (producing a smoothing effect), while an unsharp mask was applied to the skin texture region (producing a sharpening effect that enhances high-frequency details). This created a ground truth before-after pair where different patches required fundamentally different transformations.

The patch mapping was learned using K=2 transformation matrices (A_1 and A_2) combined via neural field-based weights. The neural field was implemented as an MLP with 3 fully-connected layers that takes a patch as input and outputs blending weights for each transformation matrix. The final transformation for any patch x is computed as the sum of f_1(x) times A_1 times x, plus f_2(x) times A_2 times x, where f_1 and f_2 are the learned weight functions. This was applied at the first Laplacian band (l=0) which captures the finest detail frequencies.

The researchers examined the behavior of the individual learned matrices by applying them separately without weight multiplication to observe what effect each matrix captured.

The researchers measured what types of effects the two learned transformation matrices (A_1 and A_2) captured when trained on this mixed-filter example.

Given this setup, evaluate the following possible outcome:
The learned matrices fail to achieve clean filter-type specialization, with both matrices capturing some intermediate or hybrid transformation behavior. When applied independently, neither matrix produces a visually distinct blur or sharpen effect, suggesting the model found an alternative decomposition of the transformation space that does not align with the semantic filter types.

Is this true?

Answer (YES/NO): NO